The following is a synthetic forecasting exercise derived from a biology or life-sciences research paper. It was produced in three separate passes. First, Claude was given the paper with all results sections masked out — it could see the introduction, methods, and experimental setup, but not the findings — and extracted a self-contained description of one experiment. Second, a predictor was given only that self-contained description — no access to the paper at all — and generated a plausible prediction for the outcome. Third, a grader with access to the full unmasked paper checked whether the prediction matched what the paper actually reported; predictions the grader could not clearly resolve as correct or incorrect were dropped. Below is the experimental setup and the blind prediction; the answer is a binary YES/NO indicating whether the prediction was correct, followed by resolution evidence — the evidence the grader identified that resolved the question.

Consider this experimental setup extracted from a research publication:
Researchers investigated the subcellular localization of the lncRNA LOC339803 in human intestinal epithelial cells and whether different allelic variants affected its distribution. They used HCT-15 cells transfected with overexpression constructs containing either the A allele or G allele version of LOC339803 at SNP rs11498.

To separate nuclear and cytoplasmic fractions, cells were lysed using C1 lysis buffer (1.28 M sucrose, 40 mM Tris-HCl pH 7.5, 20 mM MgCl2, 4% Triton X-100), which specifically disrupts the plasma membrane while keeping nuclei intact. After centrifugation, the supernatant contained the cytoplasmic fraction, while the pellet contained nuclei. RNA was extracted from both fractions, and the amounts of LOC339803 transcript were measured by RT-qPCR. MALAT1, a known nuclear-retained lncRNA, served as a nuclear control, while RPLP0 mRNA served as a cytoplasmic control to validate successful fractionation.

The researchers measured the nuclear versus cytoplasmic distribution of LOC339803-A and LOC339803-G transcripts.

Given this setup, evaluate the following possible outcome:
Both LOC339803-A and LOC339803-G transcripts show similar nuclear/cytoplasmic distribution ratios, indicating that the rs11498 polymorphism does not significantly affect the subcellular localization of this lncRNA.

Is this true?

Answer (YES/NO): YES